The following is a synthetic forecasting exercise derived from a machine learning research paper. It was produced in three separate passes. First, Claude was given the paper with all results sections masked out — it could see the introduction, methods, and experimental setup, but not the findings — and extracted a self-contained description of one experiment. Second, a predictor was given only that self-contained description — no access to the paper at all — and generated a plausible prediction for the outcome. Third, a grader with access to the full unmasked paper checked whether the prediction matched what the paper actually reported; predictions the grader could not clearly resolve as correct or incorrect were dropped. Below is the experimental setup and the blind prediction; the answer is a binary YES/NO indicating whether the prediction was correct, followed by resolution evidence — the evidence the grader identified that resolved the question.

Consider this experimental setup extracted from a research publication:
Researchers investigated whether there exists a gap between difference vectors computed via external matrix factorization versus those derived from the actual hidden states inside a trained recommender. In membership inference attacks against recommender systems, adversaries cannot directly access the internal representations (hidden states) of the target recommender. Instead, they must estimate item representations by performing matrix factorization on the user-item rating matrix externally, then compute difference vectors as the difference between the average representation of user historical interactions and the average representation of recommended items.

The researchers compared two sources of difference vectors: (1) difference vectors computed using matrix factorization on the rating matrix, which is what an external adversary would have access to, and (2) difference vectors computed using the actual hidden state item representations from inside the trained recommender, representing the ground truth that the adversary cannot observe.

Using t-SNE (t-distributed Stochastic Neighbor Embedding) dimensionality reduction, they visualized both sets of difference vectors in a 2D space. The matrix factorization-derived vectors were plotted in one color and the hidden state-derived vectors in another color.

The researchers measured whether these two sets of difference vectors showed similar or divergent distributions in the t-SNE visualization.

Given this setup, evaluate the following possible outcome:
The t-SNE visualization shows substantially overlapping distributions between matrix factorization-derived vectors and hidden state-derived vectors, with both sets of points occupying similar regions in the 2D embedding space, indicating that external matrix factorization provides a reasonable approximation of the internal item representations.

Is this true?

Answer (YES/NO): NO